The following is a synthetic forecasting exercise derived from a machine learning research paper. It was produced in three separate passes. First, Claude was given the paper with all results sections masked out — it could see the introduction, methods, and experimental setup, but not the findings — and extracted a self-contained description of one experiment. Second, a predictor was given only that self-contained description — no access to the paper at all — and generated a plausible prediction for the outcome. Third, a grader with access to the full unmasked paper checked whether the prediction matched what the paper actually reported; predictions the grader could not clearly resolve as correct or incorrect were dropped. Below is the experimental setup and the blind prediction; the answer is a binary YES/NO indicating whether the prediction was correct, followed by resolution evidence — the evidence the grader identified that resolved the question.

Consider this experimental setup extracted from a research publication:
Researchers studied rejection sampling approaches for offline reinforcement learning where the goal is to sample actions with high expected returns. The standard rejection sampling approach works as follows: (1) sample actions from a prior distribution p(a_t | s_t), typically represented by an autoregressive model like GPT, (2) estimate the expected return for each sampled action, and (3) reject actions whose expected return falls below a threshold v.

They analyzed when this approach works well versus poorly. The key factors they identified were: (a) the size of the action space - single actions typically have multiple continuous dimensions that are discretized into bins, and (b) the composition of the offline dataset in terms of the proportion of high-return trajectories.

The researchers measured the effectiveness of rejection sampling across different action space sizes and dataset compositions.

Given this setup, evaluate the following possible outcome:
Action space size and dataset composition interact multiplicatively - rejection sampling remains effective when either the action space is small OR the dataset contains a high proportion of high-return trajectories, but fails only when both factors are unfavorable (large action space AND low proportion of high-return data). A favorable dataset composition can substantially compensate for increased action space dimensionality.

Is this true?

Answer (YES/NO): YES